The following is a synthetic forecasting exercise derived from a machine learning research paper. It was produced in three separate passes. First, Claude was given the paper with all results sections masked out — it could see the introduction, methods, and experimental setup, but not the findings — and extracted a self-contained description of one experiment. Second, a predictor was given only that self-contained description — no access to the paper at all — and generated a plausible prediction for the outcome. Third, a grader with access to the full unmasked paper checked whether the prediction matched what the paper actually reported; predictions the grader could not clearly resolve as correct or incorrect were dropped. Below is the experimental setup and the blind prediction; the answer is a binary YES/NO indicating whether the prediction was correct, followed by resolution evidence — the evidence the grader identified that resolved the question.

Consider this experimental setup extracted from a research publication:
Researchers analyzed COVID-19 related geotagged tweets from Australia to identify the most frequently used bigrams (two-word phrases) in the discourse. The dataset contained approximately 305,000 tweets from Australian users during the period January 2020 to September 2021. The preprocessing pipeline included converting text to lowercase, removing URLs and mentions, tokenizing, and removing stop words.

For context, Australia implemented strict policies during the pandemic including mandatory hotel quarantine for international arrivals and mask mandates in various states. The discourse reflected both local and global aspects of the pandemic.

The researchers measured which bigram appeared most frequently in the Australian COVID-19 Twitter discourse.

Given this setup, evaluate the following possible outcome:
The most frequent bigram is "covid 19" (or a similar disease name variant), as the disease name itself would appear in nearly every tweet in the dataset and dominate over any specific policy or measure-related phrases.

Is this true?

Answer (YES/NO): NO